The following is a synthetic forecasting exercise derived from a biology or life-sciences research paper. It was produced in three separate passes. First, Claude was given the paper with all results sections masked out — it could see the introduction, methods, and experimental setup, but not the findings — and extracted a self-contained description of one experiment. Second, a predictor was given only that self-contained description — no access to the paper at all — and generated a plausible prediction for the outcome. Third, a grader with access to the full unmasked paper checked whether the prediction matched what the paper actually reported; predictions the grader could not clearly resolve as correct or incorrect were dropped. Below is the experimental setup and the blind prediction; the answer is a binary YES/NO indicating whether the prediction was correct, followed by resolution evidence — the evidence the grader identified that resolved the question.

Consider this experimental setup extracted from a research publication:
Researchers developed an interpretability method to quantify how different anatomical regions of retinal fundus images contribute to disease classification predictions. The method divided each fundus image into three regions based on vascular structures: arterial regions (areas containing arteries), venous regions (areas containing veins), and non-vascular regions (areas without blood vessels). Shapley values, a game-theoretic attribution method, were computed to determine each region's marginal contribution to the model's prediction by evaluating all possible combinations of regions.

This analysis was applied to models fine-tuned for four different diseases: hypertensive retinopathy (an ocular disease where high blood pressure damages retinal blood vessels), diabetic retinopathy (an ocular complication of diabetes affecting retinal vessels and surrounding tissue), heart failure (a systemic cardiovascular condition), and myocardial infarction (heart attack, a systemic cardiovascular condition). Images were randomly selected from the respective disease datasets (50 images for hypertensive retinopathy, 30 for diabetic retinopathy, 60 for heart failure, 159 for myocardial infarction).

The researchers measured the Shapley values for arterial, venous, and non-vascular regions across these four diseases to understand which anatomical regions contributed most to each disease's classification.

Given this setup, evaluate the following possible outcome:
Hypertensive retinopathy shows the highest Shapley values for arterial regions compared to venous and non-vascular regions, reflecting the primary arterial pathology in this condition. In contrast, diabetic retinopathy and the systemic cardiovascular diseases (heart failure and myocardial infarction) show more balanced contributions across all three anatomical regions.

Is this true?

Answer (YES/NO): NO